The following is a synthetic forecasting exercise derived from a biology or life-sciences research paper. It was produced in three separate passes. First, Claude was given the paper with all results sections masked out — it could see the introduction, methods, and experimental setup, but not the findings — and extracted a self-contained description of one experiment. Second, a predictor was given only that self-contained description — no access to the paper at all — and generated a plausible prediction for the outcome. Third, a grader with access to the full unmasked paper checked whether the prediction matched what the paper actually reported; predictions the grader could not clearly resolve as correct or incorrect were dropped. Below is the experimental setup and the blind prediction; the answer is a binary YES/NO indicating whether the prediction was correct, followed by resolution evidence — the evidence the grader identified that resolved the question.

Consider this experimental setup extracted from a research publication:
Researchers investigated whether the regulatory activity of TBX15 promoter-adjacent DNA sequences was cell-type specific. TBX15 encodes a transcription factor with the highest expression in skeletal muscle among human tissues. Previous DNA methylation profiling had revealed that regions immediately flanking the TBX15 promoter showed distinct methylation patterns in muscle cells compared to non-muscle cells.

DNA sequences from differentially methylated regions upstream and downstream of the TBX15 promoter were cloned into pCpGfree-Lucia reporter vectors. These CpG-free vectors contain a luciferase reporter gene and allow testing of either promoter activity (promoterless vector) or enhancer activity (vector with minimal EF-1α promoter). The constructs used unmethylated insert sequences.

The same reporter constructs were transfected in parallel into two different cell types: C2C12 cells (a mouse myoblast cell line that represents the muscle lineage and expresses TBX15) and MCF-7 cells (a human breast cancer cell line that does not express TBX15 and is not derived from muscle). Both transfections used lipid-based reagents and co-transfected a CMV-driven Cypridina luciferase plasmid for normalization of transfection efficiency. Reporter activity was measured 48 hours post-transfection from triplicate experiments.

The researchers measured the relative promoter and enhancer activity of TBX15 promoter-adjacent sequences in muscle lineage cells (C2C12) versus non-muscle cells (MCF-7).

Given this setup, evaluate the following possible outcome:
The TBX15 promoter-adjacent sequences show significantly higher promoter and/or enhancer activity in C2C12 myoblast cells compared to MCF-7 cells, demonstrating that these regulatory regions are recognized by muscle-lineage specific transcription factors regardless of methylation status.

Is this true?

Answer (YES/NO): YES